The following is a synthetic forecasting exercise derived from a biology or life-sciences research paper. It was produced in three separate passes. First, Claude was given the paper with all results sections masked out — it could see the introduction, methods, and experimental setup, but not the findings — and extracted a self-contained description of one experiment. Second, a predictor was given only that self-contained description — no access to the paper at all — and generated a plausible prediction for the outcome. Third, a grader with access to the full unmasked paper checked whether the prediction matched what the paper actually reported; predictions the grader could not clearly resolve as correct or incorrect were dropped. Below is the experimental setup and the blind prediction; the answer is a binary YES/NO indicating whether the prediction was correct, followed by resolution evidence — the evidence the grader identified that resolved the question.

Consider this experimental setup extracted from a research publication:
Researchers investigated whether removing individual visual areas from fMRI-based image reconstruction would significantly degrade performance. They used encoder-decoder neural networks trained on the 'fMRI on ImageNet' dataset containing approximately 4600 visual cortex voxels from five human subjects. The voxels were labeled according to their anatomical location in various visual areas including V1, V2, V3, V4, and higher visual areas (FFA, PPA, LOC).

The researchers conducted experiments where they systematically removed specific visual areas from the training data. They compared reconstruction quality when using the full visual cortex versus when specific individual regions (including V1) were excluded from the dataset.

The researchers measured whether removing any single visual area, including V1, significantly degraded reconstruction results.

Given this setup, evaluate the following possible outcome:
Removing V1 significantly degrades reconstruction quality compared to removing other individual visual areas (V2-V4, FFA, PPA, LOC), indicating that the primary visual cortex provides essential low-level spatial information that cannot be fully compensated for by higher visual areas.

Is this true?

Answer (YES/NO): NO